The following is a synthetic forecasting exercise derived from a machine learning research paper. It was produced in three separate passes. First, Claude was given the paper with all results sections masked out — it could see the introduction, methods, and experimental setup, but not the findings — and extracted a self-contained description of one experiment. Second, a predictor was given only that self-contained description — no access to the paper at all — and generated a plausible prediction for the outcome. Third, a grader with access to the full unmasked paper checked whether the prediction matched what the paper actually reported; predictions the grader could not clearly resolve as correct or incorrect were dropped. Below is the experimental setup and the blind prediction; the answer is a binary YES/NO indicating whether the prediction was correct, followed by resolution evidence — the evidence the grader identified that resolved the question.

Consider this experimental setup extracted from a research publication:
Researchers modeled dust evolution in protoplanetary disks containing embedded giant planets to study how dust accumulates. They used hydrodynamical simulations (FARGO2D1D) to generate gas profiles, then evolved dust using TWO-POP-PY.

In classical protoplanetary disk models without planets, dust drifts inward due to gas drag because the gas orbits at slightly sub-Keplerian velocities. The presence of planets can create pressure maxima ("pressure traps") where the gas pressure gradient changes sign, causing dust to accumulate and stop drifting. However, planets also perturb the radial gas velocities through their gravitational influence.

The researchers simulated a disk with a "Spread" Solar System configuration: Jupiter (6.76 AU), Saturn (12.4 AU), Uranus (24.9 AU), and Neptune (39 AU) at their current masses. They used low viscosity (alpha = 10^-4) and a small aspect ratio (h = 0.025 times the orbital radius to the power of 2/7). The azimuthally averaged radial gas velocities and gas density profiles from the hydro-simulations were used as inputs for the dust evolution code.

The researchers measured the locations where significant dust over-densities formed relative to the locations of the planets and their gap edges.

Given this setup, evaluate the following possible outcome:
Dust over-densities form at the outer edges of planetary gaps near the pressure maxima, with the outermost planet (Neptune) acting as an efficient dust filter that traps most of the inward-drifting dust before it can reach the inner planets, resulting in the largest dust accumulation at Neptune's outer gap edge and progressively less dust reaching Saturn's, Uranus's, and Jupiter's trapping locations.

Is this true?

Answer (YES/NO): NO